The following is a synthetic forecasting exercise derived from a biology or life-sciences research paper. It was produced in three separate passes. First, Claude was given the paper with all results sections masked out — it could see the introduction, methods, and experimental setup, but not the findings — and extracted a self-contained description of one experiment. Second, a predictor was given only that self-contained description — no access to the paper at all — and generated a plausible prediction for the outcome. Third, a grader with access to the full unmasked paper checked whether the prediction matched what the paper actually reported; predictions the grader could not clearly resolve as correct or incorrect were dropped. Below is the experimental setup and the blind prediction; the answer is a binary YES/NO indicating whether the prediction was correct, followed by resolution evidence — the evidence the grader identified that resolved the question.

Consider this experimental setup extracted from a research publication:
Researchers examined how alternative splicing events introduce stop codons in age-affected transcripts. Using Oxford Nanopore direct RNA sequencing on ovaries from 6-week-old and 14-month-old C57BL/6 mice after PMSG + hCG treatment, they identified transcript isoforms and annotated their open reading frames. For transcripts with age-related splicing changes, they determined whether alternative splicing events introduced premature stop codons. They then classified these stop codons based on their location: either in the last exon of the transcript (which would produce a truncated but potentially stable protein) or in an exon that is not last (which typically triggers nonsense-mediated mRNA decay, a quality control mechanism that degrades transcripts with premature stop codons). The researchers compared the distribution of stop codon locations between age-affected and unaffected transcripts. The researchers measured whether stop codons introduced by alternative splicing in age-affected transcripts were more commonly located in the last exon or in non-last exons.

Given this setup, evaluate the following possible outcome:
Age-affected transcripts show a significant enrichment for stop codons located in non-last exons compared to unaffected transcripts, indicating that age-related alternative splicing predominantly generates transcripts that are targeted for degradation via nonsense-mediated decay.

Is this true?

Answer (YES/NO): NO